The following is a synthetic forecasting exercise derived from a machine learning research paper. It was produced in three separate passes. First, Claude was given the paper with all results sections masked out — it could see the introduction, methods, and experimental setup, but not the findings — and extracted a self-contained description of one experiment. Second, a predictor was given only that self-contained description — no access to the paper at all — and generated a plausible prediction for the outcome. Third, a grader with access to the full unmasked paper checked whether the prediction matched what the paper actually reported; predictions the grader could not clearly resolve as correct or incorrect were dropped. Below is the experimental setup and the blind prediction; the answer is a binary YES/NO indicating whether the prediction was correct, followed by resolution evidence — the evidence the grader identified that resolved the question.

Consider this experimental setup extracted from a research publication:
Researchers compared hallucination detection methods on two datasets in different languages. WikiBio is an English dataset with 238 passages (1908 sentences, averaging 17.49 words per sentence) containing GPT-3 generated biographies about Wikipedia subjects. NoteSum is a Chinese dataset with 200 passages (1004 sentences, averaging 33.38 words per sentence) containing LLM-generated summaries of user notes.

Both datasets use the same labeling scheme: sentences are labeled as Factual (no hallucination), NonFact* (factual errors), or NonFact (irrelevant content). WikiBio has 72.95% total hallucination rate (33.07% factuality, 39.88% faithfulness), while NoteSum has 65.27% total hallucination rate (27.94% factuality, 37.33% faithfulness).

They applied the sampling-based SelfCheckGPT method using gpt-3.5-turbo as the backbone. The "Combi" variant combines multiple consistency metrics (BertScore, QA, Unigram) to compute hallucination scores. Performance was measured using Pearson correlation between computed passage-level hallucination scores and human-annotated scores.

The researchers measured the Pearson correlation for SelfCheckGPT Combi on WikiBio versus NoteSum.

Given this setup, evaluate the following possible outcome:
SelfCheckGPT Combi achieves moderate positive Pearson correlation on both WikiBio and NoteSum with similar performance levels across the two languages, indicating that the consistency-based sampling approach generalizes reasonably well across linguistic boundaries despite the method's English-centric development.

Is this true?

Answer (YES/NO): NO